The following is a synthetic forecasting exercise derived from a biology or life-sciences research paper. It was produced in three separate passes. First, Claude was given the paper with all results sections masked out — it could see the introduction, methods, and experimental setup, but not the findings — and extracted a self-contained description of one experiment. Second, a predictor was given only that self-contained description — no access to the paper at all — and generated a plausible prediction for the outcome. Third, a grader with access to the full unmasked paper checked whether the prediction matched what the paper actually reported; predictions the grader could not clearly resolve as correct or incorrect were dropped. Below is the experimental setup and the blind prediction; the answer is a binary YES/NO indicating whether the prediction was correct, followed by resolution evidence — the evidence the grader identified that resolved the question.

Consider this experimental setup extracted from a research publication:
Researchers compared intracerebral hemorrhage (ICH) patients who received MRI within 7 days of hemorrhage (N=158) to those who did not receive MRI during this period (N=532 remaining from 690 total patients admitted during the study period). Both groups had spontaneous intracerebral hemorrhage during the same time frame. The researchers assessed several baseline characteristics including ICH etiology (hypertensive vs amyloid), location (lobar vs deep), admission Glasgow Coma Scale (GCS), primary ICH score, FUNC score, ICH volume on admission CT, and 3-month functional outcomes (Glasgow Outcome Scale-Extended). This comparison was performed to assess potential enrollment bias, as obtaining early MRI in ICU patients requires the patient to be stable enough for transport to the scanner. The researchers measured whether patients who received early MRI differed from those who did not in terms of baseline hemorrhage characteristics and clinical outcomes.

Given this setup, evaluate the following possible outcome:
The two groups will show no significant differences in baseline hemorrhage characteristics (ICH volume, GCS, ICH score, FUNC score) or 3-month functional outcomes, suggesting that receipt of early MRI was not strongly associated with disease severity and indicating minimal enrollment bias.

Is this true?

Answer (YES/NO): NO